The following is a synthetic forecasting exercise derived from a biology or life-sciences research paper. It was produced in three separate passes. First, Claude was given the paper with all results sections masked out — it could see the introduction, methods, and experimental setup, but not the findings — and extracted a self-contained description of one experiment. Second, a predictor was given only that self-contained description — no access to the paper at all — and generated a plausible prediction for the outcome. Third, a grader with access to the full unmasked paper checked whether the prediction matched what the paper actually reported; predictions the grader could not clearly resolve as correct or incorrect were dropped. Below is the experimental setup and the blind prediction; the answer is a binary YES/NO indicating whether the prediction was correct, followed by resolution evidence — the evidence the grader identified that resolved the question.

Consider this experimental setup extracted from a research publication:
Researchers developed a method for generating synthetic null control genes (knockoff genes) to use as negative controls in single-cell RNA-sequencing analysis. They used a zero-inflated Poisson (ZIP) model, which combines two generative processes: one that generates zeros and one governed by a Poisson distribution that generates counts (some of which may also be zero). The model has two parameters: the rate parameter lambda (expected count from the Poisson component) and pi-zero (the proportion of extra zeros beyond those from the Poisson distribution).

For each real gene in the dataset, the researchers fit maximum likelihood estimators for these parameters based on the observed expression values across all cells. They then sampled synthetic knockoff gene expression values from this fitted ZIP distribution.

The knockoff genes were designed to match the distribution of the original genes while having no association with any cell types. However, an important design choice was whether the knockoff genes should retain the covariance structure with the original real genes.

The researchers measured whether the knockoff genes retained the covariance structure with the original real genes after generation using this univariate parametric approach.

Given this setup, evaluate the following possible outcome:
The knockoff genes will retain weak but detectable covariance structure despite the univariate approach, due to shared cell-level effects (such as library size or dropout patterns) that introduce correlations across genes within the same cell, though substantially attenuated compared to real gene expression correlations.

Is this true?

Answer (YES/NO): NO